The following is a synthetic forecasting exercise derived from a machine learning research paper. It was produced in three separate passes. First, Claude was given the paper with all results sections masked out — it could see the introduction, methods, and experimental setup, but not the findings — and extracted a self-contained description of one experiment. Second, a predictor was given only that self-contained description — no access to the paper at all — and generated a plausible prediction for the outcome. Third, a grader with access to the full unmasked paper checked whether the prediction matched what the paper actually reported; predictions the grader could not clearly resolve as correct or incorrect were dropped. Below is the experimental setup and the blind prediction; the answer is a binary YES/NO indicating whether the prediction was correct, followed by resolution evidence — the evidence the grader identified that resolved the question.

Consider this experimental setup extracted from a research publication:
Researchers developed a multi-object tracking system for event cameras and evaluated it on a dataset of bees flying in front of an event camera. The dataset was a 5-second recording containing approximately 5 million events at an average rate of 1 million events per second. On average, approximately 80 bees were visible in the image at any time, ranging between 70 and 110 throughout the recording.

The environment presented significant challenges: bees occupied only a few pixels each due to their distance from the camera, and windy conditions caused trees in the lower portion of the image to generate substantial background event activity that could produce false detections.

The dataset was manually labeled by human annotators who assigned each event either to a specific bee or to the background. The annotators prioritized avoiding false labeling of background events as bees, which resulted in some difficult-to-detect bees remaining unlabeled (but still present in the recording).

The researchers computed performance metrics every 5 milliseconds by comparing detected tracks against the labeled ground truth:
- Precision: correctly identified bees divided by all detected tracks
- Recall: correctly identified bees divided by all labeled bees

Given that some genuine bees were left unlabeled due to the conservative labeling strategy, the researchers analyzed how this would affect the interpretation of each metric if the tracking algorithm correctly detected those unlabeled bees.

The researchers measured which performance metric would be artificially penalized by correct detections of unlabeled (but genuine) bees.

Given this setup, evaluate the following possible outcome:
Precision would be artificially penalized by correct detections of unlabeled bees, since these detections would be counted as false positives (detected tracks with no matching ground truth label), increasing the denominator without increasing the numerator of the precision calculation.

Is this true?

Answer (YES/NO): YES